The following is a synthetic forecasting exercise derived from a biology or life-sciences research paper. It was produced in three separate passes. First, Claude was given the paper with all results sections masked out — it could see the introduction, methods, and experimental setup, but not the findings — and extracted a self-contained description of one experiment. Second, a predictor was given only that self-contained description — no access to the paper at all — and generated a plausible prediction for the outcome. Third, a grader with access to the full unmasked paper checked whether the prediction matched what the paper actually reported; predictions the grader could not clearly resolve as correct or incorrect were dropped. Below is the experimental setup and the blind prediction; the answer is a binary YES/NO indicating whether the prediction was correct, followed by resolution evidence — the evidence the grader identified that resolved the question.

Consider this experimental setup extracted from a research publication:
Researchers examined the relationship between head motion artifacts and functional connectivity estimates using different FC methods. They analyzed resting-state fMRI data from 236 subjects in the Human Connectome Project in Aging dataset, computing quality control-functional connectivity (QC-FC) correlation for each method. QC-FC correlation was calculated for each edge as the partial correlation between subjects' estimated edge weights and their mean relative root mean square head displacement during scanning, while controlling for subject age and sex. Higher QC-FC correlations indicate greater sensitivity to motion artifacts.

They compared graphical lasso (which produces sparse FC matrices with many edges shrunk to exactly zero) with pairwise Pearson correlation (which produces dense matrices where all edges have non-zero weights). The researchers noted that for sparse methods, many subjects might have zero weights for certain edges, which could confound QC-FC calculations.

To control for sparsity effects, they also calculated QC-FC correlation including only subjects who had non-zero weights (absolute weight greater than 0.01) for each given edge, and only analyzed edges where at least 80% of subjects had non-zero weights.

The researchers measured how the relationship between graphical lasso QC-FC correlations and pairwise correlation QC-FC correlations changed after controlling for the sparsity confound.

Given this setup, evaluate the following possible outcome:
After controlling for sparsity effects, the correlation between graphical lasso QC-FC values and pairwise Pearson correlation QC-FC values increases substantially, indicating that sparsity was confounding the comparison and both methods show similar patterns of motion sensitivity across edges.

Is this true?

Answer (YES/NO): NO